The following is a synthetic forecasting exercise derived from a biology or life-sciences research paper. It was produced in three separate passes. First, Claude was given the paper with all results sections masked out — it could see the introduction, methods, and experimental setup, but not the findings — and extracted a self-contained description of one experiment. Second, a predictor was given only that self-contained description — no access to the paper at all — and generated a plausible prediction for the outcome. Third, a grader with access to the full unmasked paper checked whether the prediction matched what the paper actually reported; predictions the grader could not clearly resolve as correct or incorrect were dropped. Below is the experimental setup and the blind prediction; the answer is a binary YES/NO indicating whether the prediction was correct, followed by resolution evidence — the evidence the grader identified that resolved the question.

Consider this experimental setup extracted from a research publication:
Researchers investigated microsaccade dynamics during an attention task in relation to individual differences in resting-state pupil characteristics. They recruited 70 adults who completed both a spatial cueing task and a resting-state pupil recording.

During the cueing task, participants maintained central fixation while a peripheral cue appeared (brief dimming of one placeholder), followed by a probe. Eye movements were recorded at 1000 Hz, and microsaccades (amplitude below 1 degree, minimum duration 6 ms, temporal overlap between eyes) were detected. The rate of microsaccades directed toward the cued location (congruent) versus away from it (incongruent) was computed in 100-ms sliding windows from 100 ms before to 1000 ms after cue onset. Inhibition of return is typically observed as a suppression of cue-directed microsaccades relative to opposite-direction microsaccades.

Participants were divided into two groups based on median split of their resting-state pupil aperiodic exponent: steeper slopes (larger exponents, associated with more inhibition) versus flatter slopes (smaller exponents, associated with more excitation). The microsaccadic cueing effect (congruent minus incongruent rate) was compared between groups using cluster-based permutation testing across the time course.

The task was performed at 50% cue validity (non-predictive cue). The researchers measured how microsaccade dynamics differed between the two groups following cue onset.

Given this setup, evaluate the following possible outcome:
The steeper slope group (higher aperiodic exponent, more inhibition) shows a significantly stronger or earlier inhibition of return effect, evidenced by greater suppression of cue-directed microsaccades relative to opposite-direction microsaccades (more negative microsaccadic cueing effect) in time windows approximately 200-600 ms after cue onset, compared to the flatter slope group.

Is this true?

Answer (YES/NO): NO